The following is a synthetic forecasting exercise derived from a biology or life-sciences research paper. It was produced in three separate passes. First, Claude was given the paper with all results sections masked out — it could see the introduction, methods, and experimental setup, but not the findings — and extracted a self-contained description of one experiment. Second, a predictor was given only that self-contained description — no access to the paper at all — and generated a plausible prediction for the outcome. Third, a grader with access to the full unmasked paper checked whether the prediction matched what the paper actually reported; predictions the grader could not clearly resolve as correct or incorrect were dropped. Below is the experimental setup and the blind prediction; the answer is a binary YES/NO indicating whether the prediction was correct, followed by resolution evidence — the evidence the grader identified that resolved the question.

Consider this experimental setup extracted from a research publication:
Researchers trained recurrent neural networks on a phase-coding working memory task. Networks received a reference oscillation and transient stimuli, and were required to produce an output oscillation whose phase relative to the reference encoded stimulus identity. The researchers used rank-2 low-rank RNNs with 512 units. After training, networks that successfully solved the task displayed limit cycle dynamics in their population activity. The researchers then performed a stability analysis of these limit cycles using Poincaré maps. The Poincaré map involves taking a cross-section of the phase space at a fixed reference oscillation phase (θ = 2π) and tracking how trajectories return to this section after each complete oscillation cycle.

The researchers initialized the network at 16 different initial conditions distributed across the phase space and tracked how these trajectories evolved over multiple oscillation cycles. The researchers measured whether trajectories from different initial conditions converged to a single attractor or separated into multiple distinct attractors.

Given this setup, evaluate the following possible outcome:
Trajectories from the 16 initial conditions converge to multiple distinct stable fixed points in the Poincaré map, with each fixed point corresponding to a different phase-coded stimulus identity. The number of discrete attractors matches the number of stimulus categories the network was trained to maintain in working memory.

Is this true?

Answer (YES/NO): YES